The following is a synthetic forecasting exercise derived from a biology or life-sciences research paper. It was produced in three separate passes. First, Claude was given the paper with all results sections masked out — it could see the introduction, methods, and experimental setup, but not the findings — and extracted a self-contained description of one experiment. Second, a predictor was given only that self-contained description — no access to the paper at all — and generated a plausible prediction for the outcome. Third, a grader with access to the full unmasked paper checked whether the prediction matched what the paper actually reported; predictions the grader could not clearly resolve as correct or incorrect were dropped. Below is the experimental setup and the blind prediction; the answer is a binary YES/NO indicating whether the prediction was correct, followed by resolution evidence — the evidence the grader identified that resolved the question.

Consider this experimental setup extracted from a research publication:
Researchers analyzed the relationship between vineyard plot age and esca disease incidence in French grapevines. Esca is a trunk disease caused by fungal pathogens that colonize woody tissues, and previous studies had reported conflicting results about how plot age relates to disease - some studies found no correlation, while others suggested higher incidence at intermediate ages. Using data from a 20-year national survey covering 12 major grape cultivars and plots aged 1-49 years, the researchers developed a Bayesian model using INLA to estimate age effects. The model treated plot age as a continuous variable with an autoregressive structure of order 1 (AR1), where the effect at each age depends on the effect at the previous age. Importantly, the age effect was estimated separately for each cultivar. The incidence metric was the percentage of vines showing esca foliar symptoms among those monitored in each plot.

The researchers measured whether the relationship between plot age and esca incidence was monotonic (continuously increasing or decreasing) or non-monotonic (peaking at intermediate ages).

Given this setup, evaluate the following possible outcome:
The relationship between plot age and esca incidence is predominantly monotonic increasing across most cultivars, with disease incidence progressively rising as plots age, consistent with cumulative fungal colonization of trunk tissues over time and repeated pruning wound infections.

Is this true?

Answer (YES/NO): NO